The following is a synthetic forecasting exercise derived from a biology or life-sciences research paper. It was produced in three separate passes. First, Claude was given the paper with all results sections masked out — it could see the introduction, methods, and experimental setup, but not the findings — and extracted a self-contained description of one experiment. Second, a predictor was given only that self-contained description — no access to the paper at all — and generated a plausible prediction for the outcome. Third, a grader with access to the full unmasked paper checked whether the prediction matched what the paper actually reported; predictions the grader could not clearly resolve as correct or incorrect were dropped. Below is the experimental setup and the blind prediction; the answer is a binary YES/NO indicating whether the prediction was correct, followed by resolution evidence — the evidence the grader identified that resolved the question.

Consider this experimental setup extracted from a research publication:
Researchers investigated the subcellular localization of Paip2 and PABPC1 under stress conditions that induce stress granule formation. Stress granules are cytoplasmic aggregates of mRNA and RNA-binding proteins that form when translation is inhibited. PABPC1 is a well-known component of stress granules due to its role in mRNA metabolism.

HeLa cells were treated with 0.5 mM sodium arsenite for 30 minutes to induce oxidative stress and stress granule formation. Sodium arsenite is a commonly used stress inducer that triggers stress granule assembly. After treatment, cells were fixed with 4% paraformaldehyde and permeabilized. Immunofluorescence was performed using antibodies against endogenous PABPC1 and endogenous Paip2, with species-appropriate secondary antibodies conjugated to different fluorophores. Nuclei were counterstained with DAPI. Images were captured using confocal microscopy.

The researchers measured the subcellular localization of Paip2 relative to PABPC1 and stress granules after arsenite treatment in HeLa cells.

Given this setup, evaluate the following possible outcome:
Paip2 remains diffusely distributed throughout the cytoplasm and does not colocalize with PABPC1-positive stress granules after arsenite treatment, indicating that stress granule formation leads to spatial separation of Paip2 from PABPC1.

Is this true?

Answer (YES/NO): NO